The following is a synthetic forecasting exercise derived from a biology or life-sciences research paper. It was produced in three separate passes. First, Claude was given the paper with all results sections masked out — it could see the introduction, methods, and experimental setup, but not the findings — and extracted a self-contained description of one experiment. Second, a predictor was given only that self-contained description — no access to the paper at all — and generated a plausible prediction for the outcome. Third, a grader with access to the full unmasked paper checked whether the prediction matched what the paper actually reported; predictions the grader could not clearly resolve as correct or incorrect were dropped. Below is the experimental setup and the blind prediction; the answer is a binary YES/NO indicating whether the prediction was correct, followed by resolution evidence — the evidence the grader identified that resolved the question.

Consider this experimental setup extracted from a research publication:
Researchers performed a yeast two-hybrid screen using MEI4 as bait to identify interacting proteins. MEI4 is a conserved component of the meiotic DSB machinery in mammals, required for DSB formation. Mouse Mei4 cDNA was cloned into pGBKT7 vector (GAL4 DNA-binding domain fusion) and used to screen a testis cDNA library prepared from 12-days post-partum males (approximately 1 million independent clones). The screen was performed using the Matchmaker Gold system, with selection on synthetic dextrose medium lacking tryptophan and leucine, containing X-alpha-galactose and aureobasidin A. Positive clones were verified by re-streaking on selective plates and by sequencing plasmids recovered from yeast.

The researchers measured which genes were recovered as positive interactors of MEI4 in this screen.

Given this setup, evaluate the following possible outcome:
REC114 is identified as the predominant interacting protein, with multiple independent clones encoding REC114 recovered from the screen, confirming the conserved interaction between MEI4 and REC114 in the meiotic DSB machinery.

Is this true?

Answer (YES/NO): NO